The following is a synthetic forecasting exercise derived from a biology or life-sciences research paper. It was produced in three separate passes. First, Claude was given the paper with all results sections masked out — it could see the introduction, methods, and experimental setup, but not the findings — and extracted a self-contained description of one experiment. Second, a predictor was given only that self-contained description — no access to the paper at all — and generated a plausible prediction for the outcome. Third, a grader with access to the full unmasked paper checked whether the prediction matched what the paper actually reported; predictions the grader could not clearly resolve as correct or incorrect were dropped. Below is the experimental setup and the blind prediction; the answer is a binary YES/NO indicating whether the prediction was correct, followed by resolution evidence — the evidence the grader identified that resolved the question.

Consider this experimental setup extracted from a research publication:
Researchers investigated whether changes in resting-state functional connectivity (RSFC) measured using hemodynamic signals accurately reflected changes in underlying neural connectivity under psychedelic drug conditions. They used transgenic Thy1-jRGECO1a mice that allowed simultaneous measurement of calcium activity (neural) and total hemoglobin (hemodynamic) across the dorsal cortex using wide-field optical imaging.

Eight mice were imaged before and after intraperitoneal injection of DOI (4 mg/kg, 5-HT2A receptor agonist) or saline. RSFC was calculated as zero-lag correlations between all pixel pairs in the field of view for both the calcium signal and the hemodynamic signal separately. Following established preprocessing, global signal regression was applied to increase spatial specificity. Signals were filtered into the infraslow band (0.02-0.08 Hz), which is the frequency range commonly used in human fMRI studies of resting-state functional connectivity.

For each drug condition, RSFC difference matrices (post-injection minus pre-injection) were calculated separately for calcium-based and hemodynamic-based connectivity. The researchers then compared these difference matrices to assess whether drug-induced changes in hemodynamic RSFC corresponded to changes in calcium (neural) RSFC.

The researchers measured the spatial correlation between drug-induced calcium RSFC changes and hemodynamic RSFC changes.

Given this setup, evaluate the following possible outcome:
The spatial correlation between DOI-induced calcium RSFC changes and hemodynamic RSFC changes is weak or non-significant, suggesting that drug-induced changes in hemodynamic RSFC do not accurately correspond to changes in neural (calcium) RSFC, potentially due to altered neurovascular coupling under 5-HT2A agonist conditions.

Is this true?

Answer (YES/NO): YES